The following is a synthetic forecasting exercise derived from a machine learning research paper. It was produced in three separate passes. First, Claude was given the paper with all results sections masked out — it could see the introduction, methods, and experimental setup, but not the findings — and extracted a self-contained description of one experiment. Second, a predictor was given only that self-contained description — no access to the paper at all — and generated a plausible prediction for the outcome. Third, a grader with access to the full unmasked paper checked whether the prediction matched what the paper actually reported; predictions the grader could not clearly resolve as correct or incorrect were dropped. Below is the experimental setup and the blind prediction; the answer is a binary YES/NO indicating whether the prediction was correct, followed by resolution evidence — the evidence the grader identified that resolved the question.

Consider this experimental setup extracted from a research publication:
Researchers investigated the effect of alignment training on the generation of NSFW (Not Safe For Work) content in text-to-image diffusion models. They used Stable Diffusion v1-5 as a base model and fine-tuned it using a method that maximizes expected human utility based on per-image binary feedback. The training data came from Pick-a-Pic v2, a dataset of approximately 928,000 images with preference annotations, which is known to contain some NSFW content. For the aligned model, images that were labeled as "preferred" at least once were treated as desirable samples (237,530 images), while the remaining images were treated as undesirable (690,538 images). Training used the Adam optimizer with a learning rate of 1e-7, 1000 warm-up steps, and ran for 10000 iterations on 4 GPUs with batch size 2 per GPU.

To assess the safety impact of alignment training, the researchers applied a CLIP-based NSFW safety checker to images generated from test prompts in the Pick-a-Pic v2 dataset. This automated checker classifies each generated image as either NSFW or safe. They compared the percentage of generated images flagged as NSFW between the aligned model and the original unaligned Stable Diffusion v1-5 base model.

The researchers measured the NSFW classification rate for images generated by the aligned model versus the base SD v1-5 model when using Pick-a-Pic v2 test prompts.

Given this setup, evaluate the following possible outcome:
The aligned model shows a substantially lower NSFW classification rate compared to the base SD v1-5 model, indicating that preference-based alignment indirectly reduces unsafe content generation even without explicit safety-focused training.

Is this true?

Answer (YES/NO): NO